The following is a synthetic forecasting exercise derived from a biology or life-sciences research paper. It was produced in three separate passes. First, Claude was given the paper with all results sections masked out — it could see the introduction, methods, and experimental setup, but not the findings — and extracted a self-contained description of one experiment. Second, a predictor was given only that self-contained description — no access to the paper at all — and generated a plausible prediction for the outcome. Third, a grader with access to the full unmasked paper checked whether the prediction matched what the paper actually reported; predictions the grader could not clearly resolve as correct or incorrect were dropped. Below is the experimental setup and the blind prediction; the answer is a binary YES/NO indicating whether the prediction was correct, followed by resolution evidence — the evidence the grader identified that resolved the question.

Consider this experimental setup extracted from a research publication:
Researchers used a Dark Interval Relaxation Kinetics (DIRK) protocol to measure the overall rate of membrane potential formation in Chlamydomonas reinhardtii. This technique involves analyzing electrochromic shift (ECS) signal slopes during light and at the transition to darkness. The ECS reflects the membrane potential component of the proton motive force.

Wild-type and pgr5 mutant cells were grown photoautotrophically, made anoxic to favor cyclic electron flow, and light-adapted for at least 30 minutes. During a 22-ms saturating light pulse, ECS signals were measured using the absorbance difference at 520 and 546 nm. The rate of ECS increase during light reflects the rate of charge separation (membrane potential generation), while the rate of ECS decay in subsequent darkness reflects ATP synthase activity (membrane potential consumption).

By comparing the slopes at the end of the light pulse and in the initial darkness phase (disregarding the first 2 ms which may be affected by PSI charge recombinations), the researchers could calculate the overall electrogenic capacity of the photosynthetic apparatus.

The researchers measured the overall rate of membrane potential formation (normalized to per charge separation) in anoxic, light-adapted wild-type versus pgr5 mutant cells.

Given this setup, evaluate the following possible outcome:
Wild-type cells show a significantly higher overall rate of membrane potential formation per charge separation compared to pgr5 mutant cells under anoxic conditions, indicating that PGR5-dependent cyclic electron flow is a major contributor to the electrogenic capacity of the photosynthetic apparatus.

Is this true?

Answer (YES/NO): YES